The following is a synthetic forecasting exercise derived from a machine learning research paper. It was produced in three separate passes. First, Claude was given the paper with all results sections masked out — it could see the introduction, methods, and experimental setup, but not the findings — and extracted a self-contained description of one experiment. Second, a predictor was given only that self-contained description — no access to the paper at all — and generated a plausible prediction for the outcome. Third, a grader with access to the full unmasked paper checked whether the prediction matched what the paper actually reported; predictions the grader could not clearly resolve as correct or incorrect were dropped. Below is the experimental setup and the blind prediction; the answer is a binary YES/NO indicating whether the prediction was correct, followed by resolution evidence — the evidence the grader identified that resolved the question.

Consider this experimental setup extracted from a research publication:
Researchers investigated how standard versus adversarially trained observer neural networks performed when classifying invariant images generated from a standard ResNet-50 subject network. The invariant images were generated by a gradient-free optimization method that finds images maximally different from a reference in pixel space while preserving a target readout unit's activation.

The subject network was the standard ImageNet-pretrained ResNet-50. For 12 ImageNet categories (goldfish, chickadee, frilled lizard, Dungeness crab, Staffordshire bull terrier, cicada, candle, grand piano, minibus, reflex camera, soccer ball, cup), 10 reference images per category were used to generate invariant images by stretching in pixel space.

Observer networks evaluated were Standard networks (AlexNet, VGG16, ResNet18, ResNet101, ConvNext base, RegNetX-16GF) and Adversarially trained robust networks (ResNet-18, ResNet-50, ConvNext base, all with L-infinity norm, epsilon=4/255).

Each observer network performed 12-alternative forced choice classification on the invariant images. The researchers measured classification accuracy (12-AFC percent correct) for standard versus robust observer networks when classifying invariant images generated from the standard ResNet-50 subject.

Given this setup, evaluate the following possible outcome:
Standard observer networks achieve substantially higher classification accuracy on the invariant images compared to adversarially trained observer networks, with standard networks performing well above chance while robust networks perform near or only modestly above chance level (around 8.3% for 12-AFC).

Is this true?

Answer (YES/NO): NO